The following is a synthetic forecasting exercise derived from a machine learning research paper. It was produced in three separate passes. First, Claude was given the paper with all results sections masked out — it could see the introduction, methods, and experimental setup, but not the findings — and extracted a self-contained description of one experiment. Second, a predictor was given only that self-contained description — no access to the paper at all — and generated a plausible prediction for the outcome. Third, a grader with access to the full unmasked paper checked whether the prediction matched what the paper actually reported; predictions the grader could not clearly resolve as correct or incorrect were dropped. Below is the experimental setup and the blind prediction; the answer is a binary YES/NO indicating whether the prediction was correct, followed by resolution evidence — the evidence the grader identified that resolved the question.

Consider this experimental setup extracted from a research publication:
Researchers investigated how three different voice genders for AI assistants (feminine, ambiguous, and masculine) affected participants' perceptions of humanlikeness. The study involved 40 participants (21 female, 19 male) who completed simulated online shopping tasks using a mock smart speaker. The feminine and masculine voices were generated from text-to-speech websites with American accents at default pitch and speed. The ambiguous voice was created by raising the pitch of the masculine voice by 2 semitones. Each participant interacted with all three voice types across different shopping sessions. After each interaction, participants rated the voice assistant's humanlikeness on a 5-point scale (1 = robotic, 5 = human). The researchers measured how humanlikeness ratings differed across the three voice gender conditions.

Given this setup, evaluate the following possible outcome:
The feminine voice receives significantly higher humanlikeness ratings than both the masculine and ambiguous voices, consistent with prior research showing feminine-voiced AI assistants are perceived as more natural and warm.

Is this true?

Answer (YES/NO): YES